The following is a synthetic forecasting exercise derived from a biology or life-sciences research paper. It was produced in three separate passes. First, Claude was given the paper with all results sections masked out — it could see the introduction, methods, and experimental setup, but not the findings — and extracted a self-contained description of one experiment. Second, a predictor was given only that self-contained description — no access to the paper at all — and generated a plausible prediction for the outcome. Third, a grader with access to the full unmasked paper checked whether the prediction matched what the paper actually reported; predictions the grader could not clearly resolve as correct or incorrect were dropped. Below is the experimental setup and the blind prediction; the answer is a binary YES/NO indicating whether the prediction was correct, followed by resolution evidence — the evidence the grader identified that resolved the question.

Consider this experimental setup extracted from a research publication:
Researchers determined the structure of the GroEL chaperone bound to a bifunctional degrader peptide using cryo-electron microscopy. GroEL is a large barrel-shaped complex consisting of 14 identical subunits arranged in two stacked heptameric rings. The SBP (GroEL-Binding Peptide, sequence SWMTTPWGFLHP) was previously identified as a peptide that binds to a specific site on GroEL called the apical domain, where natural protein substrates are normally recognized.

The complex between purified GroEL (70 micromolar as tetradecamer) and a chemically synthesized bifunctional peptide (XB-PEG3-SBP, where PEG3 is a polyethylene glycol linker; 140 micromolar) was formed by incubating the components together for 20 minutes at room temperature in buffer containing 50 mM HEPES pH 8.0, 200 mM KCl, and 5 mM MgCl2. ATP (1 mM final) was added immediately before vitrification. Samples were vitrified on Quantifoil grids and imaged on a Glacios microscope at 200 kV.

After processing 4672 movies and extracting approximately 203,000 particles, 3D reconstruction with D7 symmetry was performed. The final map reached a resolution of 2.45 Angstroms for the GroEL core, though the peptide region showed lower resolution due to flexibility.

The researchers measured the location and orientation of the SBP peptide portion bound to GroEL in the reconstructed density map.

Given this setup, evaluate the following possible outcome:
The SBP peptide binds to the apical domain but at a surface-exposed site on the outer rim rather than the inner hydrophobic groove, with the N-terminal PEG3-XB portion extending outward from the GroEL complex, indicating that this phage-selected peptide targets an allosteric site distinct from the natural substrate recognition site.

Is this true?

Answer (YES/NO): NO